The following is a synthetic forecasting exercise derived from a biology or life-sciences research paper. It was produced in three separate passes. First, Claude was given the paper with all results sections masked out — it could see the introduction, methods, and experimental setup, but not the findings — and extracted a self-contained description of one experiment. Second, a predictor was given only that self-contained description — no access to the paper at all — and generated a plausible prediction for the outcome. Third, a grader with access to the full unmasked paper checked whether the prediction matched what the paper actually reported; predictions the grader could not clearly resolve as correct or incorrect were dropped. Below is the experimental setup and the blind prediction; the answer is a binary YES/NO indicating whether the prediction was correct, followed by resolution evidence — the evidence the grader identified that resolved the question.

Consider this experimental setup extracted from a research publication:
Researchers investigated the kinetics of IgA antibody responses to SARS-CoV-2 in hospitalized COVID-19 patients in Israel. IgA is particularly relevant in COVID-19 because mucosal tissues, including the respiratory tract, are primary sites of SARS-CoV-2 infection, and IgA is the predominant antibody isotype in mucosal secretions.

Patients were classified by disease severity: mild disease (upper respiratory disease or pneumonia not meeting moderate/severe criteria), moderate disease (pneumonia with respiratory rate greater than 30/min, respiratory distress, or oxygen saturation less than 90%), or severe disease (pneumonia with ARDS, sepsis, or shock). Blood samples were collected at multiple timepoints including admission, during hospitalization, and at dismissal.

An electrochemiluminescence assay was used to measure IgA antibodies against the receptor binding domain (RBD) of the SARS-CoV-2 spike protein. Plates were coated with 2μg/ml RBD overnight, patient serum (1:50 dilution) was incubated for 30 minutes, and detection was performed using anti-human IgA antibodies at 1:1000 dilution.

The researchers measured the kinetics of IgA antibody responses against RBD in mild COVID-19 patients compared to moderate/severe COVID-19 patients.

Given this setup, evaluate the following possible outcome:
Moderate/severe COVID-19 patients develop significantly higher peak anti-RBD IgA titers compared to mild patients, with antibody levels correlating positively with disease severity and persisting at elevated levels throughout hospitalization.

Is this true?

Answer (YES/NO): NO